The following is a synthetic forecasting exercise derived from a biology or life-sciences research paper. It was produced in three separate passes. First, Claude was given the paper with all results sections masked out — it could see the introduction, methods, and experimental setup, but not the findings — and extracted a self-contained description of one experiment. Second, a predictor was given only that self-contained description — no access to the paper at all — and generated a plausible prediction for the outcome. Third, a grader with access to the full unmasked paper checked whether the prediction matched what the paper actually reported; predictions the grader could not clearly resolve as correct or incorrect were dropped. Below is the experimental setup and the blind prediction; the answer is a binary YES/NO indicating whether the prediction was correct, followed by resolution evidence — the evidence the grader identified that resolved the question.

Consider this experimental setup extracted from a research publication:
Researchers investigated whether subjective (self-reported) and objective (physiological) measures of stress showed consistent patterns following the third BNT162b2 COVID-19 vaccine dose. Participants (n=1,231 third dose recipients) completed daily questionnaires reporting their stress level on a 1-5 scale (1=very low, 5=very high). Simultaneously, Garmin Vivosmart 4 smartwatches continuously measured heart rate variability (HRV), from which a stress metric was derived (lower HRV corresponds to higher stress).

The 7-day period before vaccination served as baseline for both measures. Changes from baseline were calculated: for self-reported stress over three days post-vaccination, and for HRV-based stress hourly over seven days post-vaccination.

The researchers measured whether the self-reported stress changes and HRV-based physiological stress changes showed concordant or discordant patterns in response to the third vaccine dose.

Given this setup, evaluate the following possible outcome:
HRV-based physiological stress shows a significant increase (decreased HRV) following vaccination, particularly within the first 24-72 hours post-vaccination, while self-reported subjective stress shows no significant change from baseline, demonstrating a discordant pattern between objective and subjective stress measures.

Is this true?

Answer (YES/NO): NO